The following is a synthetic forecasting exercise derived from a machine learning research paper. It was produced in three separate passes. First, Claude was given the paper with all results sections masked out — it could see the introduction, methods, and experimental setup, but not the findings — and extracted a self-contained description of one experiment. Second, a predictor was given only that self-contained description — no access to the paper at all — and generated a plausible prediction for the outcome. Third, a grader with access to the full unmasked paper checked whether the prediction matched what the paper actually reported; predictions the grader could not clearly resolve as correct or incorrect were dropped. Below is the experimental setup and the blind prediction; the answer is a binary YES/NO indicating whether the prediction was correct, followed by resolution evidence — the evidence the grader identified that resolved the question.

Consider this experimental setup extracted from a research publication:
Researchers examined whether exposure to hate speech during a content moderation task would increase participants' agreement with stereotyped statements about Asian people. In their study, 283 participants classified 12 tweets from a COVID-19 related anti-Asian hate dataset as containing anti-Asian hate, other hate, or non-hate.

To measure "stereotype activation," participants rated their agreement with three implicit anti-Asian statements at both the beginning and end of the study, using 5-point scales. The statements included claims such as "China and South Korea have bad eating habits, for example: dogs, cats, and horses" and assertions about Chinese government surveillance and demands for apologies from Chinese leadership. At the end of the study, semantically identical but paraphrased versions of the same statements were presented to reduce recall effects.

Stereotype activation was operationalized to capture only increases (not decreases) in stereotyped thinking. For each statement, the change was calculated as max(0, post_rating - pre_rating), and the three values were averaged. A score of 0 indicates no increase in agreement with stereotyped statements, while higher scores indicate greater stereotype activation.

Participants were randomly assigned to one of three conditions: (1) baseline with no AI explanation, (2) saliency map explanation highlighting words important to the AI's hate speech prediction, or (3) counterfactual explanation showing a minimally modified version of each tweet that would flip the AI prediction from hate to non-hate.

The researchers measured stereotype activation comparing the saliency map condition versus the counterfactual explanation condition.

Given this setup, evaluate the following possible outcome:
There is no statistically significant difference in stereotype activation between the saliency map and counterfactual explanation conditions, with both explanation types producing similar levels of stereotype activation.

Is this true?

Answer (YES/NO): YES